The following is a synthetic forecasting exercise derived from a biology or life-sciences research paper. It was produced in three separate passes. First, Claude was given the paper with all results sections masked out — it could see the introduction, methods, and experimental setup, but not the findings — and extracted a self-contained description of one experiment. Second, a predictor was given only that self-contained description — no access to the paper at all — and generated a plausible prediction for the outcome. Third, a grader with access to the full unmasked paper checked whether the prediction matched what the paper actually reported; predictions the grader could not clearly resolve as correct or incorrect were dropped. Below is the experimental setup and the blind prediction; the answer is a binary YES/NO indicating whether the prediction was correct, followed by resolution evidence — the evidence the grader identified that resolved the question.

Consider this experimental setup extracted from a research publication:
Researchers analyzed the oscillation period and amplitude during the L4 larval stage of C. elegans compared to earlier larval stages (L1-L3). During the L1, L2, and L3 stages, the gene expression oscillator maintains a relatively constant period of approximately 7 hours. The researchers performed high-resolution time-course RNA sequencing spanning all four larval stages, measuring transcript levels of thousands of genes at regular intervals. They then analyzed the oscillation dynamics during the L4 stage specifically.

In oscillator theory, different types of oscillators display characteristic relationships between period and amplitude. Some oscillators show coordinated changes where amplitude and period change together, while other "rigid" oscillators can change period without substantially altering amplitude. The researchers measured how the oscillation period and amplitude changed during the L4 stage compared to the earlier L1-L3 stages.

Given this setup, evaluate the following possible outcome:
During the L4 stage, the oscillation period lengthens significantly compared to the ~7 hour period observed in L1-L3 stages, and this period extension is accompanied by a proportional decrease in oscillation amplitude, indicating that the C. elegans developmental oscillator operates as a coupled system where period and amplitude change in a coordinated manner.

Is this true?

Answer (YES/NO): NO